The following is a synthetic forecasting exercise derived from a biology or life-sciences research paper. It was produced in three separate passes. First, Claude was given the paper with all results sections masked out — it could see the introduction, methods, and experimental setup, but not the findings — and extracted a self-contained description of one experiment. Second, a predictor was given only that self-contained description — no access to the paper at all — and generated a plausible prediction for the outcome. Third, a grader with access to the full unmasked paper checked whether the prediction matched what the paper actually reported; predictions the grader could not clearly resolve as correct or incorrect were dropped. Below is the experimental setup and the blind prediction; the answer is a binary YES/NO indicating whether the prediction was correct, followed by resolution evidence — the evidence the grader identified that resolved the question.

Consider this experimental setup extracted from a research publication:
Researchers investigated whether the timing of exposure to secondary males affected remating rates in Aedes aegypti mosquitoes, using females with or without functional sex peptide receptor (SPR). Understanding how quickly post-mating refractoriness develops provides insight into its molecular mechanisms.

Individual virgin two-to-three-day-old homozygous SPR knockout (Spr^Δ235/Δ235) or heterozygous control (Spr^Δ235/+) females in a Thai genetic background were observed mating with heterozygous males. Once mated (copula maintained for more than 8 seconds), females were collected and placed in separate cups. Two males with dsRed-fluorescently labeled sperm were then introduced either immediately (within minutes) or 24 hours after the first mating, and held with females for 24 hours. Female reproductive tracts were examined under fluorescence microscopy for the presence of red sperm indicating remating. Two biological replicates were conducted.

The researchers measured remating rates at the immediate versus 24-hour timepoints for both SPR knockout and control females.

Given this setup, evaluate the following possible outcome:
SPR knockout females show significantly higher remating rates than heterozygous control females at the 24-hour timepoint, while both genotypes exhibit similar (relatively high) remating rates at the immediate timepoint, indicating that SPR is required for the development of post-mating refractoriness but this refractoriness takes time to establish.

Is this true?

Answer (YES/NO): NO